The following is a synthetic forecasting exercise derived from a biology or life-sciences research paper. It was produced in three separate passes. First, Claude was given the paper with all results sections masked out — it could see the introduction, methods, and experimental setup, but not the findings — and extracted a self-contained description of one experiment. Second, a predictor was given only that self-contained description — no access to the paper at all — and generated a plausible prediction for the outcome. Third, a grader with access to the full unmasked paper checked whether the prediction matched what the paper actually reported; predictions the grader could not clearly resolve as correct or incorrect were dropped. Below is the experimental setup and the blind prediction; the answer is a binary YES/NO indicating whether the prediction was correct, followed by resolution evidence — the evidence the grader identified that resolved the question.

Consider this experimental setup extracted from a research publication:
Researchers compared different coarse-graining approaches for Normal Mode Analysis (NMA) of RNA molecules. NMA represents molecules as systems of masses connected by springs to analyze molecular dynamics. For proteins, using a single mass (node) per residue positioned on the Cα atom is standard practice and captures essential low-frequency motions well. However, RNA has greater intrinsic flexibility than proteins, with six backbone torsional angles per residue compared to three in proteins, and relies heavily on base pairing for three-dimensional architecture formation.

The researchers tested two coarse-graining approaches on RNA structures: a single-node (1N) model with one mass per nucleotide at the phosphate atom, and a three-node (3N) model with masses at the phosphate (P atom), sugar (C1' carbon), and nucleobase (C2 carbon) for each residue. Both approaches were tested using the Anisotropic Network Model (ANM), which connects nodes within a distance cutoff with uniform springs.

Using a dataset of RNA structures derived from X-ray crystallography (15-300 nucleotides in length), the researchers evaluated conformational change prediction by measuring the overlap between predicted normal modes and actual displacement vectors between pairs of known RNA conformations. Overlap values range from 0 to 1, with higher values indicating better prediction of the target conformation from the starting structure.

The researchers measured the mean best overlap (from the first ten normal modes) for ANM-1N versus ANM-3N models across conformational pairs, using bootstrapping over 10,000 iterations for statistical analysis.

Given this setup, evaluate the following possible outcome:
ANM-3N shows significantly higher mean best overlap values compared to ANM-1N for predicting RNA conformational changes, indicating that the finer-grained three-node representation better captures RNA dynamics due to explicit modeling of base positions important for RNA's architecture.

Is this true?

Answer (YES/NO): YES